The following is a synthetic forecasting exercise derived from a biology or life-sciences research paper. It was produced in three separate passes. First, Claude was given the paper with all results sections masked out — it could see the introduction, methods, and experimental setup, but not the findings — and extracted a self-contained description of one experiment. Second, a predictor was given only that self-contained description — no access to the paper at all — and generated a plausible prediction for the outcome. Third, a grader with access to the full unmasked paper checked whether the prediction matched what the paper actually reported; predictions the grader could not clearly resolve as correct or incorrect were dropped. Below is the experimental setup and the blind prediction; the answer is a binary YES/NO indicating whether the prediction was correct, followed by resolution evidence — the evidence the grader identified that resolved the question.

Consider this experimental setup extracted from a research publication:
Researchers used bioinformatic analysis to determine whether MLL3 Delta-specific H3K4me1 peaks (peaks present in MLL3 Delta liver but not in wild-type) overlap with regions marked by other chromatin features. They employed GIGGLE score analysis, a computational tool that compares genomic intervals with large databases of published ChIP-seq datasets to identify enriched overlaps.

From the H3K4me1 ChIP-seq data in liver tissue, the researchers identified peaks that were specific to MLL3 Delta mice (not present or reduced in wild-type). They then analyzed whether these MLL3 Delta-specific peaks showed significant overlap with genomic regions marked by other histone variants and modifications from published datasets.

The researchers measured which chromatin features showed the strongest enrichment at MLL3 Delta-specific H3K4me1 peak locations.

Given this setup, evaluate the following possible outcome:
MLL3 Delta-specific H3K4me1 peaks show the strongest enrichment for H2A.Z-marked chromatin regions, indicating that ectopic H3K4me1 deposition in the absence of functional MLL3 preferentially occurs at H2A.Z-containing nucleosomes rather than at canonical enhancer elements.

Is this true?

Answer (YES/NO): YES